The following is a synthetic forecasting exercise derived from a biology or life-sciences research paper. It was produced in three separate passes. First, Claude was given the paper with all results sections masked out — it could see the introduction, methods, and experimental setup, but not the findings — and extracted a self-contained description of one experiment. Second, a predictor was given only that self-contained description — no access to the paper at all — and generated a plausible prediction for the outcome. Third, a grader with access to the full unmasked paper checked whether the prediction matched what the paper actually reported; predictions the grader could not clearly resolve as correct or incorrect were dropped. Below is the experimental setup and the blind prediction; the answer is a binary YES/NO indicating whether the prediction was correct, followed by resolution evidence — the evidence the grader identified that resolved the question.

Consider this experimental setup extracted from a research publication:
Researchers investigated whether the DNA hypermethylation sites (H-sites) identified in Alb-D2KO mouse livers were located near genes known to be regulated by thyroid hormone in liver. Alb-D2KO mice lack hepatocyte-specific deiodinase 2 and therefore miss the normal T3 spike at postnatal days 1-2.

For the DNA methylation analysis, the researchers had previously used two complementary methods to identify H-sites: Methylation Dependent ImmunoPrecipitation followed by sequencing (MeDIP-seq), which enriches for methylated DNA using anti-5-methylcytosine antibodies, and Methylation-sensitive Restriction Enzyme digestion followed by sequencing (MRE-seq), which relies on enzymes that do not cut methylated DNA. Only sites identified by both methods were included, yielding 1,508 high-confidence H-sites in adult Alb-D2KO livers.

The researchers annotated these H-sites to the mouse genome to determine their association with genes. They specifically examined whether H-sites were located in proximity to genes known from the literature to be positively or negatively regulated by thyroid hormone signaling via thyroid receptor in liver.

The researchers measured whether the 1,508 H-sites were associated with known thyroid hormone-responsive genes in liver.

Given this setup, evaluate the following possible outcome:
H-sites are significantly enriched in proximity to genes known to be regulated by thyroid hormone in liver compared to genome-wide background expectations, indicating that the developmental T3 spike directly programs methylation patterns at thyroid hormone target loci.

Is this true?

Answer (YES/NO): YES